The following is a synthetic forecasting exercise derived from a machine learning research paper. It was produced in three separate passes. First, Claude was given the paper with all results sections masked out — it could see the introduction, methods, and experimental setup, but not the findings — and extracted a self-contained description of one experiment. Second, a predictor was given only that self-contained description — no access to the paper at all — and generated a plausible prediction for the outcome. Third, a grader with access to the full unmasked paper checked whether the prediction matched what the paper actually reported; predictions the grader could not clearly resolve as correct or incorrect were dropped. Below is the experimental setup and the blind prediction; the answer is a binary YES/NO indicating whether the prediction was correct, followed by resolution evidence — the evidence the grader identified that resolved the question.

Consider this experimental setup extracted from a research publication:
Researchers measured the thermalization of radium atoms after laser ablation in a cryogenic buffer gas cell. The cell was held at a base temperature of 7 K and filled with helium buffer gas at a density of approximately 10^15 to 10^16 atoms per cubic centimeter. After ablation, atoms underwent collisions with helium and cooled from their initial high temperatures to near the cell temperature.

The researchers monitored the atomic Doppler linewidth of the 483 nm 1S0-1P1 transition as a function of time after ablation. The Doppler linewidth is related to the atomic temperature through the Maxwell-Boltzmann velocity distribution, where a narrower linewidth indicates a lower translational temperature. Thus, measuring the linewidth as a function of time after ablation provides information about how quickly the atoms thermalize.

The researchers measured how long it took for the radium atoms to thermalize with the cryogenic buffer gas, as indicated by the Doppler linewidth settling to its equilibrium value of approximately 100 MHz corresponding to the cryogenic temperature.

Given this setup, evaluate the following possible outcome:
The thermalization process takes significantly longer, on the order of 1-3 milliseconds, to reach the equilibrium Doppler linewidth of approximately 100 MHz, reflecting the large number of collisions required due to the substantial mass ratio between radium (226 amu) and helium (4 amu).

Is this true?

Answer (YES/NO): NO